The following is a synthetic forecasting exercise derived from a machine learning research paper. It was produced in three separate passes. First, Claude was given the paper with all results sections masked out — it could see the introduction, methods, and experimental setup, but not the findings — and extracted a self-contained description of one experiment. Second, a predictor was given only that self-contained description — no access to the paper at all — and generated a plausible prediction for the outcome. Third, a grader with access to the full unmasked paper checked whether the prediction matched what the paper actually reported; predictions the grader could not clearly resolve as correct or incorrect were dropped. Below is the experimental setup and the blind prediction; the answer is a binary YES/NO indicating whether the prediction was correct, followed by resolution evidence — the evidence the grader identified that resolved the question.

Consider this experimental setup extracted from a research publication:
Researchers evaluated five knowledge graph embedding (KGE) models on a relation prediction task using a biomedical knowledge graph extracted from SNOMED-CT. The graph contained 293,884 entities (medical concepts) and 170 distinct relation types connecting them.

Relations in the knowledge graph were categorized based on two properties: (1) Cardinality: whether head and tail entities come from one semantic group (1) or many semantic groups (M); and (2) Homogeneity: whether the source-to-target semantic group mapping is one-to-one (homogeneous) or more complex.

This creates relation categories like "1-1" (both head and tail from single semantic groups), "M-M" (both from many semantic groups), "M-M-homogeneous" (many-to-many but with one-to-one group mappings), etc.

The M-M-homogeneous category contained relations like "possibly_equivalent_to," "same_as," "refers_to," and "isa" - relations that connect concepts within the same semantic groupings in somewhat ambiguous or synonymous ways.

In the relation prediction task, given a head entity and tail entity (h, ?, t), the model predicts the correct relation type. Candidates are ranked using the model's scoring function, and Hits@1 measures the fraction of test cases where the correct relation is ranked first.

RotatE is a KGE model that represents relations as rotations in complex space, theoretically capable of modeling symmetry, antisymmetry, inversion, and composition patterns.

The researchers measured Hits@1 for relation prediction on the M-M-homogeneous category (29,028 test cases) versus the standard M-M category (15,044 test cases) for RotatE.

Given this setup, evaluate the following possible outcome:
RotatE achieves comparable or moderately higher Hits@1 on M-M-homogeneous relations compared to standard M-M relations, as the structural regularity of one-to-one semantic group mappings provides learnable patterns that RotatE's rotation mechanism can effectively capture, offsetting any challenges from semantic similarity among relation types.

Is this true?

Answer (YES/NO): NO